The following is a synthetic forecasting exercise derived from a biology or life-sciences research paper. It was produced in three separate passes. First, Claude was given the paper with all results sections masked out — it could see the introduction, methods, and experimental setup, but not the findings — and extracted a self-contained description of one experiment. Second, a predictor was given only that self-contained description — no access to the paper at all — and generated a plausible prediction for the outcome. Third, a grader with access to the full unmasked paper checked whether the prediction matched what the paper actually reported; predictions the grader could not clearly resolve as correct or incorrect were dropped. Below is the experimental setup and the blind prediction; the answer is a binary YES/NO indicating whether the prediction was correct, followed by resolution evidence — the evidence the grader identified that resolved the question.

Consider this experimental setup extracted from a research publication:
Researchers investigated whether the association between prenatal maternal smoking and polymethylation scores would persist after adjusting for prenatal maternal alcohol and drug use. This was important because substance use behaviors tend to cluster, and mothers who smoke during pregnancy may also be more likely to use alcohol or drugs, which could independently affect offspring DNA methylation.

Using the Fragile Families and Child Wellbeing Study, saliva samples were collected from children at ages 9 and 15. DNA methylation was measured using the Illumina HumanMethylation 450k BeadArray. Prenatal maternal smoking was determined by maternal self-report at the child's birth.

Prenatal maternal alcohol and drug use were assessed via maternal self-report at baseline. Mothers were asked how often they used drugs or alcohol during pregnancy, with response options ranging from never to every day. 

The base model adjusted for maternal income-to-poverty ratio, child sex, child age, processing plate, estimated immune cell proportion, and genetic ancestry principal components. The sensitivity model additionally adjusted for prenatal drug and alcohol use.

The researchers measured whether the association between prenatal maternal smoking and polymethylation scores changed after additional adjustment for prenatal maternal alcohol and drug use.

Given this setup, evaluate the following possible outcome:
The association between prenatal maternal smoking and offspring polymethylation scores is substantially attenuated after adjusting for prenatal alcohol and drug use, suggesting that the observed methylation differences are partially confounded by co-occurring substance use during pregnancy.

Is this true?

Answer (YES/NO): NO